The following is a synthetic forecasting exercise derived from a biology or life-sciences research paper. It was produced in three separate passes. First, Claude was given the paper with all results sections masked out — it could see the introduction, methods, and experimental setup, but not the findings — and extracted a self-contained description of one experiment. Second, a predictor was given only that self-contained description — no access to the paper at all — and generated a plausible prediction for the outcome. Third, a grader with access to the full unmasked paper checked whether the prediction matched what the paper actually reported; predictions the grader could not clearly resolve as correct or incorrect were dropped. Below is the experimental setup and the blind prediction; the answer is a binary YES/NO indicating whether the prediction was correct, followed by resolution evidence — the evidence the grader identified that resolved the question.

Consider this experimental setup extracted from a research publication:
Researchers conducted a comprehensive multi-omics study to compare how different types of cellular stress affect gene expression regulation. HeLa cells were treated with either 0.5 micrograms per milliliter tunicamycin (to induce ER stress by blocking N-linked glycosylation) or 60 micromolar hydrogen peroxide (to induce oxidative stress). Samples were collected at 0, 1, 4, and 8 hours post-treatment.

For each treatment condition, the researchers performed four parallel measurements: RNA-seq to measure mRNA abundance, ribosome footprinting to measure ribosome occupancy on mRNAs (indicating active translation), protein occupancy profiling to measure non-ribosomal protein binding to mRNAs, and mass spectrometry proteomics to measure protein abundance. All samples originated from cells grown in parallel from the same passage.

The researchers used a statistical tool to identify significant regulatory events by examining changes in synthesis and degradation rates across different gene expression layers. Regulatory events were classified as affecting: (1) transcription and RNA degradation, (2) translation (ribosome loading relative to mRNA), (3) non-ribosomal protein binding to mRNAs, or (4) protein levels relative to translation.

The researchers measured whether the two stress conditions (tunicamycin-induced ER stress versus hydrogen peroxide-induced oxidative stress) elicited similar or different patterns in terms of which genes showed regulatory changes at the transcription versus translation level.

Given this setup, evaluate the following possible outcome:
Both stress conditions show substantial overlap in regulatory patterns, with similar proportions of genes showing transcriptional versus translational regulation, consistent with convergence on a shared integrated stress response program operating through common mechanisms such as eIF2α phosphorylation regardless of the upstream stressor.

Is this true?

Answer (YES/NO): NO